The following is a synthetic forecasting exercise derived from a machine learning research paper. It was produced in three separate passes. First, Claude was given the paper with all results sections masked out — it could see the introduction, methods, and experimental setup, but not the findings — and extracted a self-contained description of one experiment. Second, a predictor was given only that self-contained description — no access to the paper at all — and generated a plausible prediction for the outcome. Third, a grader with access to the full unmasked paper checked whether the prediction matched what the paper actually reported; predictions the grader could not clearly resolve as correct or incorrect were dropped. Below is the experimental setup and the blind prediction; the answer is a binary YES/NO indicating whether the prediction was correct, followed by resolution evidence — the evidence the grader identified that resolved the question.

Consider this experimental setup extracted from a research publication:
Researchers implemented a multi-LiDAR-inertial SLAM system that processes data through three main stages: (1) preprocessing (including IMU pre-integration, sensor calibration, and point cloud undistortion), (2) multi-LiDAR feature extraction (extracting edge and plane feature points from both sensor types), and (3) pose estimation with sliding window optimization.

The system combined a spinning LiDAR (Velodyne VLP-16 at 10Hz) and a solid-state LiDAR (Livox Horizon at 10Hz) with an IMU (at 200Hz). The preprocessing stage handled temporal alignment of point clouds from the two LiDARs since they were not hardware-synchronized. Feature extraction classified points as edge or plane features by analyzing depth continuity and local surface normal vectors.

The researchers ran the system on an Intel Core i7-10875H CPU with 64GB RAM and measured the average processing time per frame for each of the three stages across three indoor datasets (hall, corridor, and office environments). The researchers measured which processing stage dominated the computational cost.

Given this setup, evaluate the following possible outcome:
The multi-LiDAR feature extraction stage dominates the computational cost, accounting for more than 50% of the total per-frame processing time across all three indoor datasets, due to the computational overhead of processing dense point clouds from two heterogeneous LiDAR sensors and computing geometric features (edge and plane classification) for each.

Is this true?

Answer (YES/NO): NO